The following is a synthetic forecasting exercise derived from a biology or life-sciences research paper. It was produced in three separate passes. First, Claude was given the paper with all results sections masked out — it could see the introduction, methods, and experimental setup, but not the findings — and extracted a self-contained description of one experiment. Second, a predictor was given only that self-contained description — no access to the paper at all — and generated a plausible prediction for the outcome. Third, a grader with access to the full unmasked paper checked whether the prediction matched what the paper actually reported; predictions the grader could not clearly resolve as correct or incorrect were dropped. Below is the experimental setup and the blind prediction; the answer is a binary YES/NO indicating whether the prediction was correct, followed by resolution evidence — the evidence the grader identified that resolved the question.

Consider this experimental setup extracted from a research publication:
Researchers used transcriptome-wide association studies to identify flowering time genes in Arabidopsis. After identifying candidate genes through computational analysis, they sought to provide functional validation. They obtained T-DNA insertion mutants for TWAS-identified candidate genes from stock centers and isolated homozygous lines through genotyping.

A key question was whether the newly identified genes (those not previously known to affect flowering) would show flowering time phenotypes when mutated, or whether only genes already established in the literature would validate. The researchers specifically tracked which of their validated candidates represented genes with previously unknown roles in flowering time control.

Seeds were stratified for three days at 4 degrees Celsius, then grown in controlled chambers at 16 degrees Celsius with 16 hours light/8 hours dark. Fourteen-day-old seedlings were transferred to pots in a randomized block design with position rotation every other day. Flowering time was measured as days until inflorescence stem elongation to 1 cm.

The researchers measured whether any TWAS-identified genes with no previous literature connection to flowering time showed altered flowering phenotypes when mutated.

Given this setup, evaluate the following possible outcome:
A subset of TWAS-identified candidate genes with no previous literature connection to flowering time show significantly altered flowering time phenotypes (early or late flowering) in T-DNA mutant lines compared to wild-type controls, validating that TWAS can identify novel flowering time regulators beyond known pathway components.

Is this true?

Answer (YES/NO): YES